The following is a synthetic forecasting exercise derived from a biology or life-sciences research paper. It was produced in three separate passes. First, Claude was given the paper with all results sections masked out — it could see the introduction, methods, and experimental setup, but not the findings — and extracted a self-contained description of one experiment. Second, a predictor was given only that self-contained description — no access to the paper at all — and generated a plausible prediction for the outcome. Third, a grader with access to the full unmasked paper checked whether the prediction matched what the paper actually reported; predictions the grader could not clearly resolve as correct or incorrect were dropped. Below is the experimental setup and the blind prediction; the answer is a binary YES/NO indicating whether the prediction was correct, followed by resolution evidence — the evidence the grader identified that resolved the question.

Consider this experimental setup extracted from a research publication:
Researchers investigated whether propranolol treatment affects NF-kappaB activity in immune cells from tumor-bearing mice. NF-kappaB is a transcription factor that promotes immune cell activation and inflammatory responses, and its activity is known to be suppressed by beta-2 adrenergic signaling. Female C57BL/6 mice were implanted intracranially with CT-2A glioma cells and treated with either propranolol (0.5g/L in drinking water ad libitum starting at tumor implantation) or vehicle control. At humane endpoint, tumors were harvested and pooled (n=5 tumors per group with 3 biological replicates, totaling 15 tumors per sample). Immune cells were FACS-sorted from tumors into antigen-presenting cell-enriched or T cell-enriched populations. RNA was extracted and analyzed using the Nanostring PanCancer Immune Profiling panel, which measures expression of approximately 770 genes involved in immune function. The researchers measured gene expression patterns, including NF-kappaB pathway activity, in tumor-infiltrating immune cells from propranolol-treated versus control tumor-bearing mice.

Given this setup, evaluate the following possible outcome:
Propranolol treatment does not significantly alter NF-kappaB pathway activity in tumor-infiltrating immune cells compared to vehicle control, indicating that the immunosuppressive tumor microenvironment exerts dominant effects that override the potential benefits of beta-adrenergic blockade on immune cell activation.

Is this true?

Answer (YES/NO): NO